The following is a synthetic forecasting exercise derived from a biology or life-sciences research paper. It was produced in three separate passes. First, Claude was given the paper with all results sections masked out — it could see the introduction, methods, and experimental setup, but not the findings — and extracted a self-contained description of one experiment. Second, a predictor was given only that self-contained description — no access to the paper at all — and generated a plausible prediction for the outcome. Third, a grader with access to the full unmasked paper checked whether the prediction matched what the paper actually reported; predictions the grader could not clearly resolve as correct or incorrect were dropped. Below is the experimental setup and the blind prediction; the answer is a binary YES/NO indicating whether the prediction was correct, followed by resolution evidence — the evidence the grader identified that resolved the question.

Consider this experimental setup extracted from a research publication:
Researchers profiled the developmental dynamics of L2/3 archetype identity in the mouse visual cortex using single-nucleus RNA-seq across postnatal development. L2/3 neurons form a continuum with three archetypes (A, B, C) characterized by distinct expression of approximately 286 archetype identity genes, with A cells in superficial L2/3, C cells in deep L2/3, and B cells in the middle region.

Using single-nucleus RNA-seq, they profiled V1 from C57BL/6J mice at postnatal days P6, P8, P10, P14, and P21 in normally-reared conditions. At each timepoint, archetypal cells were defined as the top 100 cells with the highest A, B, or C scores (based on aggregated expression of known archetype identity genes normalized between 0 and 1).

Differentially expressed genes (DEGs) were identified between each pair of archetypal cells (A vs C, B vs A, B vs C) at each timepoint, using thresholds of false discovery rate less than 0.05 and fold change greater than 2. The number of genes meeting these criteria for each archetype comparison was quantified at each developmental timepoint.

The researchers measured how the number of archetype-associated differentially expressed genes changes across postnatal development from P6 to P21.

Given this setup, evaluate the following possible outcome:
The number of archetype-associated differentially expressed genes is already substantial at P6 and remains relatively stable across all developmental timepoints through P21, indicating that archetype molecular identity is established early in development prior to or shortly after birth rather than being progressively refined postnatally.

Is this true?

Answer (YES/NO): NO